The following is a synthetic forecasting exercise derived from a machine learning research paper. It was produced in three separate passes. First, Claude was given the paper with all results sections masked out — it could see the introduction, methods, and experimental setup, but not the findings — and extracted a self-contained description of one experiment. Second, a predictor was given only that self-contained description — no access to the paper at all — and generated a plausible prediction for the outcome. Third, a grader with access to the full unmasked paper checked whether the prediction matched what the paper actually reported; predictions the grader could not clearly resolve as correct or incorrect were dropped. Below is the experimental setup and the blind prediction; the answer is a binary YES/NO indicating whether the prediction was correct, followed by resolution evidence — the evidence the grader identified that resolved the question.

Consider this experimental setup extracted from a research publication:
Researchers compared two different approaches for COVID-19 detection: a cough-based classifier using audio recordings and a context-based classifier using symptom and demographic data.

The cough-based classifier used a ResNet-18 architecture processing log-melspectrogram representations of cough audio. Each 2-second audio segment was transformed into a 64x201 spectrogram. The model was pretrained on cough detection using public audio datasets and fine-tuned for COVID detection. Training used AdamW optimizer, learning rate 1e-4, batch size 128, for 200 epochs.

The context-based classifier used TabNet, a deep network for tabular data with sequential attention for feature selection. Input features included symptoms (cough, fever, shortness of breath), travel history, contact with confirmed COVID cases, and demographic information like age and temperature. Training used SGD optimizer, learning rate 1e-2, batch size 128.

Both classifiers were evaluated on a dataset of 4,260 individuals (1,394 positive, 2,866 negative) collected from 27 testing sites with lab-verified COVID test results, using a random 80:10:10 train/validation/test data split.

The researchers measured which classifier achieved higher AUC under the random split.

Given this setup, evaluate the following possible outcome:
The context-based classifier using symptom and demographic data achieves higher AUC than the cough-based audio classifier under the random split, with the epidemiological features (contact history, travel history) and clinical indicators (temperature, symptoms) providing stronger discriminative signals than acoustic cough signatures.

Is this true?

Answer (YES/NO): NO